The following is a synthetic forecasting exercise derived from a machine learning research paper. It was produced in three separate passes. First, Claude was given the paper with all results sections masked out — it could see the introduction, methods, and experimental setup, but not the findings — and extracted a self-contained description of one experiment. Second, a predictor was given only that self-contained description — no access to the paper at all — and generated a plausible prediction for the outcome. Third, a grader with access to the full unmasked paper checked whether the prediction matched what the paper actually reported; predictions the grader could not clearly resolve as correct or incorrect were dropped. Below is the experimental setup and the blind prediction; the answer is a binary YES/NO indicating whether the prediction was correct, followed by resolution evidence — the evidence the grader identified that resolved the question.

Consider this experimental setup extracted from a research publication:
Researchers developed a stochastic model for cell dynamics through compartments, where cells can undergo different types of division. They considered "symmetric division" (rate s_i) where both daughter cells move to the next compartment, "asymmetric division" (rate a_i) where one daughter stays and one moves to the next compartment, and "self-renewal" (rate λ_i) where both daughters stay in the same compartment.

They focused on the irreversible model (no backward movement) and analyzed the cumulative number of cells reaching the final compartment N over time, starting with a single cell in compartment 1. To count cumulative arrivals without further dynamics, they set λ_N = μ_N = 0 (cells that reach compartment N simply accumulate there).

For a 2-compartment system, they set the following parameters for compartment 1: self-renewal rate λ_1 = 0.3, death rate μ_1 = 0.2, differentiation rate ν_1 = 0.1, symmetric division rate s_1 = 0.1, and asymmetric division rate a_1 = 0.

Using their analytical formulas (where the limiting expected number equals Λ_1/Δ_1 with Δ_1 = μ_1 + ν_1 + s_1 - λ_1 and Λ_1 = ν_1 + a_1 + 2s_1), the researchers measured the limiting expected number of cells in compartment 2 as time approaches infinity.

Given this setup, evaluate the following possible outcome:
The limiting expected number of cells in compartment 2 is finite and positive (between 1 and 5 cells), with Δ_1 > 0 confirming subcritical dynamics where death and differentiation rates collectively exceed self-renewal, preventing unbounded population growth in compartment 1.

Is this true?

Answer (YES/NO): YES